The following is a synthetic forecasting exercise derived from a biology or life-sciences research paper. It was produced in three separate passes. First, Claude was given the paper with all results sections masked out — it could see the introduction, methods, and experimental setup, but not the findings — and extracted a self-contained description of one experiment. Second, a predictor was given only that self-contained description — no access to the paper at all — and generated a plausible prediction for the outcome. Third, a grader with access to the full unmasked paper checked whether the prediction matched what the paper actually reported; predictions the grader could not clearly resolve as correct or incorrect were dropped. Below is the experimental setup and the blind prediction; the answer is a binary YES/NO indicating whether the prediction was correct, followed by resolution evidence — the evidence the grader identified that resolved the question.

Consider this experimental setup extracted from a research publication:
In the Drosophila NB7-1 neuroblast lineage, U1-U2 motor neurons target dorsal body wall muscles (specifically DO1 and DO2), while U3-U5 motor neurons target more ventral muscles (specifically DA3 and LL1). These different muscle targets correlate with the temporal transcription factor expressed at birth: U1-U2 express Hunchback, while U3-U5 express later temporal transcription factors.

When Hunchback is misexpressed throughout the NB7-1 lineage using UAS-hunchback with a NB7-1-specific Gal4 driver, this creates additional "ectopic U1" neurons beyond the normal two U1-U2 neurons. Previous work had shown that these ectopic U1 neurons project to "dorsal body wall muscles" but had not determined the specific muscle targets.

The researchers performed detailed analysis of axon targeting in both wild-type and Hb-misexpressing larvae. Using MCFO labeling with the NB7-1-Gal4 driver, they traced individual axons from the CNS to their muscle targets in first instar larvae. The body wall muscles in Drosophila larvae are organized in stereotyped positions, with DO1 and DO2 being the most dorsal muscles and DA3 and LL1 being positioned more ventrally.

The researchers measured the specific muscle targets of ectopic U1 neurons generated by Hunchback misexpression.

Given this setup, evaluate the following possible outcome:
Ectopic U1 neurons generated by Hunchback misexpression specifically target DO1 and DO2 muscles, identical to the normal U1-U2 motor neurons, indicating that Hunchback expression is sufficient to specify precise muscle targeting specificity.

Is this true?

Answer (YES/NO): YES